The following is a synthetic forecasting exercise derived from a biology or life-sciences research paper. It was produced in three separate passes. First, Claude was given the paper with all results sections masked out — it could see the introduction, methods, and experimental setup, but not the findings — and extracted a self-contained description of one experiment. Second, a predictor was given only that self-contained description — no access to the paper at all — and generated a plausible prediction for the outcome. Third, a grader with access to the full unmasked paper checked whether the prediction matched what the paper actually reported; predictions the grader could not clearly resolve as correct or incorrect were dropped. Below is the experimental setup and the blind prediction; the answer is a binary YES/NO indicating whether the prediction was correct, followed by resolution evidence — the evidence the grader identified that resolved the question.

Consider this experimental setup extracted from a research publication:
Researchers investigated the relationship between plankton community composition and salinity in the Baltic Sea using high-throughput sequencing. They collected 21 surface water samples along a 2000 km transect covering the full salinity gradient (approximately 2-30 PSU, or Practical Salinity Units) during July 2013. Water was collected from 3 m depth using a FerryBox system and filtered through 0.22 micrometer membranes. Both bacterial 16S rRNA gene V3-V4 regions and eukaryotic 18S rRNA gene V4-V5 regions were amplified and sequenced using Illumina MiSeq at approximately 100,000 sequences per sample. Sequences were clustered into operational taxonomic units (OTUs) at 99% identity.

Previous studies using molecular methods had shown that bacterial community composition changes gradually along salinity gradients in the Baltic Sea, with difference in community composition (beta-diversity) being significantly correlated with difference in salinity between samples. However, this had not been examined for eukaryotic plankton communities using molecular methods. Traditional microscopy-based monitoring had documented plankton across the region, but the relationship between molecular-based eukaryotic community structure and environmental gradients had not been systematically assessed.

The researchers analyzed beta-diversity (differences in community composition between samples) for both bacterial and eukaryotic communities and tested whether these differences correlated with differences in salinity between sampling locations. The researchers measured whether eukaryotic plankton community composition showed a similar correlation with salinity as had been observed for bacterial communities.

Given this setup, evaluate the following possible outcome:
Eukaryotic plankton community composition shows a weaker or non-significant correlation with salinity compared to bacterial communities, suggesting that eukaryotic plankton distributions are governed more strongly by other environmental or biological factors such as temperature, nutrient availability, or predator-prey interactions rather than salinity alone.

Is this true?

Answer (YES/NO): NO